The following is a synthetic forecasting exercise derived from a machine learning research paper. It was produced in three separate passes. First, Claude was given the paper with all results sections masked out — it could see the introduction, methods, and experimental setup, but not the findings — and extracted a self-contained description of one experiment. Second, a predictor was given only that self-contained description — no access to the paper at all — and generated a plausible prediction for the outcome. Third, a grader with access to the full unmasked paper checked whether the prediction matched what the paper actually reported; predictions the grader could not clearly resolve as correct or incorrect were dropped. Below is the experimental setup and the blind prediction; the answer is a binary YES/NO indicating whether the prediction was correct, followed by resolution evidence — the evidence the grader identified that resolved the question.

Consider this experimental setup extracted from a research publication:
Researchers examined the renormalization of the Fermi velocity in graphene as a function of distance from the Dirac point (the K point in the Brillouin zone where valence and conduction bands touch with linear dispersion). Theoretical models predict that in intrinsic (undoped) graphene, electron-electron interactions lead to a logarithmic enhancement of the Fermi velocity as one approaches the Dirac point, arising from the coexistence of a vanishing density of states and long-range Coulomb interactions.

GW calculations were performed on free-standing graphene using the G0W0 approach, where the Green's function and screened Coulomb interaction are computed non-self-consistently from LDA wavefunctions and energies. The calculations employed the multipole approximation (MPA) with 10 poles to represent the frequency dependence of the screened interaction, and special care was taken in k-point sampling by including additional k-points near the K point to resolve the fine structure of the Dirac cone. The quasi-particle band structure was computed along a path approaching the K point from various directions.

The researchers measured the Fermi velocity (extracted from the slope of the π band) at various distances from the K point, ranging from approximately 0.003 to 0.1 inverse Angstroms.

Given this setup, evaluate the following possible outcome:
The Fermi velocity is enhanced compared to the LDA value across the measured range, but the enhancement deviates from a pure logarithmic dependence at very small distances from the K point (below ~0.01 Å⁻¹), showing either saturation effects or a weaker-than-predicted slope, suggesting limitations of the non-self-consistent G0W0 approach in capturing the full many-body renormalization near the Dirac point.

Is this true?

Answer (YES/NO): NO